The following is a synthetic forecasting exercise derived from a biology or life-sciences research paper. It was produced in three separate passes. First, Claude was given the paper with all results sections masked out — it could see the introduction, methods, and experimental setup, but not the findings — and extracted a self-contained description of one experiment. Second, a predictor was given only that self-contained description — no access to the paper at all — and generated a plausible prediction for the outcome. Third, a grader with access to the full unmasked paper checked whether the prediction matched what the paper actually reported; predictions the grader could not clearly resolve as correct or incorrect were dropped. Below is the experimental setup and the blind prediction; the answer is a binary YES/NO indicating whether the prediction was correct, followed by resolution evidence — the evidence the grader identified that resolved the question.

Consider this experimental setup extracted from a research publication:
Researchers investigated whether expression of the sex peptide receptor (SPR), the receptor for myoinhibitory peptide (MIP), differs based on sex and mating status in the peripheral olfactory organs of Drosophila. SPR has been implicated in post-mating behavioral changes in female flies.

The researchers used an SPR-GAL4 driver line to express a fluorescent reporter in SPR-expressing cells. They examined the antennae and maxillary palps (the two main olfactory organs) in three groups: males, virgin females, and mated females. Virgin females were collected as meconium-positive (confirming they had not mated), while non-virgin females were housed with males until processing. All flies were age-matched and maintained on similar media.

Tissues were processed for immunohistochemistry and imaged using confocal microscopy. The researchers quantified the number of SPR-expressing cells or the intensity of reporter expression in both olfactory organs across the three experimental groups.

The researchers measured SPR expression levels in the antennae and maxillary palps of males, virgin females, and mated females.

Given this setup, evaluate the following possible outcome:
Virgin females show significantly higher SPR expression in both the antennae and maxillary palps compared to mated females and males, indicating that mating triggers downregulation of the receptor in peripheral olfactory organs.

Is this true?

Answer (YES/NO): NO